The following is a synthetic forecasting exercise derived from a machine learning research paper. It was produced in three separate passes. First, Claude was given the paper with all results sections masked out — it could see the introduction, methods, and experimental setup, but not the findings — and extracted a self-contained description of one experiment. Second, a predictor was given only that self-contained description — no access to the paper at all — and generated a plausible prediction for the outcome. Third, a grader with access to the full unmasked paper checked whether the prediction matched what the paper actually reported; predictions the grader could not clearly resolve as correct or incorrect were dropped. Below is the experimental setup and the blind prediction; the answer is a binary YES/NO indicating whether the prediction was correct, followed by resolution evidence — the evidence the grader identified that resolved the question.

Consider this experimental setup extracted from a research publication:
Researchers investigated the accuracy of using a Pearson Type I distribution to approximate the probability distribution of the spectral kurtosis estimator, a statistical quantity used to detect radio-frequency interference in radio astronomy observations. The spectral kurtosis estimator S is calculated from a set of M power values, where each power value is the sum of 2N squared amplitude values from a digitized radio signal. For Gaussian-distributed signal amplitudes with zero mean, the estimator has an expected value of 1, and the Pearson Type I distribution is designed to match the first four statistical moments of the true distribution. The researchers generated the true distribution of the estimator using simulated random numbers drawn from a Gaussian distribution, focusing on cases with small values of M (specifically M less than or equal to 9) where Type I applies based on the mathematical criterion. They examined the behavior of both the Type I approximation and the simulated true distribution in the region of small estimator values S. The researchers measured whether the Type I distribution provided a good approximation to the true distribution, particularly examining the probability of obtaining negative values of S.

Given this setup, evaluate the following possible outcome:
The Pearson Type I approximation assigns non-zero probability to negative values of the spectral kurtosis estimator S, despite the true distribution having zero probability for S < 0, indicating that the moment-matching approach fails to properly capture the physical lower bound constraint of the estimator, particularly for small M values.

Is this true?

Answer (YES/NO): YES